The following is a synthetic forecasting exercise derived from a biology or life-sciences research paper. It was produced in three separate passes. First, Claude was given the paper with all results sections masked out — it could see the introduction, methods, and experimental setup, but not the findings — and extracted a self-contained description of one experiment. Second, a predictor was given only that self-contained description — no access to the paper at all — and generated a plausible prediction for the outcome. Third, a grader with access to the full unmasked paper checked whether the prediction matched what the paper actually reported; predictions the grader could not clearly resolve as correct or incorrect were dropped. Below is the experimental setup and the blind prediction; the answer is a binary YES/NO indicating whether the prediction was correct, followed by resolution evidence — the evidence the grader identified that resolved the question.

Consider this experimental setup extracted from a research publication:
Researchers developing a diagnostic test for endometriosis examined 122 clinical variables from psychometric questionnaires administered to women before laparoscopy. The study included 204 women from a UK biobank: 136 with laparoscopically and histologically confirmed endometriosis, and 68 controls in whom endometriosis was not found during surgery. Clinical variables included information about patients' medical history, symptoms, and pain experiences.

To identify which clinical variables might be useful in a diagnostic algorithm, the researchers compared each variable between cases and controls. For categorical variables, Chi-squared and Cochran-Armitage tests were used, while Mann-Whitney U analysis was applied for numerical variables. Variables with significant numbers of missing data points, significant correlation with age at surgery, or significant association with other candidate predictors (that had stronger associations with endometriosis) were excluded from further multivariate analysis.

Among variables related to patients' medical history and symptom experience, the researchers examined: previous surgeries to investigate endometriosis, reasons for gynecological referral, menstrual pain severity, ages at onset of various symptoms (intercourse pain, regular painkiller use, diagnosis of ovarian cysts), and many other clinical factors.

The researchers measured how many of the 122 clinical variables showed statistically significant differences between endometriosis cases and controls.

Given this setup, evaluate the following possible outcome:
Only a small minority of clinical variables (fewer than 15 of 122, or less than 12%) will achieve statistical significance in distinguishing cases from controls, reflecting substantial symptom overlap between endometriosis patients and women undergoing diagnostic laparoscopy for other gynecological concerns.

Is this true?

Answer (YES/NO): YES